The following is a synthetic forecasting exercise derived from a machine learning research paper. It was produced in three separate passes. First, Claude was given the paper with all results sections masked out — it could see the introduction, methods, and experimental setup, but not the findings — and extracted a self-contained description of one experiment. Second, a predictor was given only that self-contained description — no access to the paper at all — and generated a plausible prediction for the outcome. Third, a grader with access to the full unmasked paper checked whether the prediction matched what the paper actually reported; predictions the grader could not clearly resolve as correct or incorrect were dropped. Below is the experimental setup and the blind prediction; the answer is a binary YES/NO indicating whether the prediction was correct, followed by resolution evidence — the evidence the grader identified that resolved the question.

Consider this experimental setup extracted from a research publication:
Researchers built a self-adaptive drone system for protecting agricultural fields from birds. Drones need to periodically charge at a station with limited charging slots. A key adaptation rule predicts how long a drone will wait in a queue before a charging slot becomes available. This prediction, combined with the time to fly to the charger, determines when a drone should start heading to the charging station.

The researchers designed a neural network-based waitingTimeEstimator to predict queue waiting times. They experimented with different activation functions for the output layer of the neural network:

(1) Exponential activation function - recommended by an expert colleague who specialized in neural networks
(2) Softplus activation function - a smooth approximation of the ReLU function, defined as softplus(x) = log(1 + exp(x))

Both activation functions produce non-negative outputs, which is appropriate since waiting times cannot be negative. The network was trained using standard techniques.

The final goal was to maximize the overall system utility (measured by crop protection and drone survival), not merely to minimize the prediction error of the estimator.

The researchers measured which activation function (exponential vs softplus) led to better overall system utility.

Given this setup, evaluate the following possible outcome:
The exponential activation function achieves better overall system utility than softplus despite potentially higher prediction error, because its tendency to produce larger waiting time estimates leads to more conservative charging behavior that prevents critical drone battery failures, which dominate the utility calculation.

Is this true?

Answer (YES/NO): NO